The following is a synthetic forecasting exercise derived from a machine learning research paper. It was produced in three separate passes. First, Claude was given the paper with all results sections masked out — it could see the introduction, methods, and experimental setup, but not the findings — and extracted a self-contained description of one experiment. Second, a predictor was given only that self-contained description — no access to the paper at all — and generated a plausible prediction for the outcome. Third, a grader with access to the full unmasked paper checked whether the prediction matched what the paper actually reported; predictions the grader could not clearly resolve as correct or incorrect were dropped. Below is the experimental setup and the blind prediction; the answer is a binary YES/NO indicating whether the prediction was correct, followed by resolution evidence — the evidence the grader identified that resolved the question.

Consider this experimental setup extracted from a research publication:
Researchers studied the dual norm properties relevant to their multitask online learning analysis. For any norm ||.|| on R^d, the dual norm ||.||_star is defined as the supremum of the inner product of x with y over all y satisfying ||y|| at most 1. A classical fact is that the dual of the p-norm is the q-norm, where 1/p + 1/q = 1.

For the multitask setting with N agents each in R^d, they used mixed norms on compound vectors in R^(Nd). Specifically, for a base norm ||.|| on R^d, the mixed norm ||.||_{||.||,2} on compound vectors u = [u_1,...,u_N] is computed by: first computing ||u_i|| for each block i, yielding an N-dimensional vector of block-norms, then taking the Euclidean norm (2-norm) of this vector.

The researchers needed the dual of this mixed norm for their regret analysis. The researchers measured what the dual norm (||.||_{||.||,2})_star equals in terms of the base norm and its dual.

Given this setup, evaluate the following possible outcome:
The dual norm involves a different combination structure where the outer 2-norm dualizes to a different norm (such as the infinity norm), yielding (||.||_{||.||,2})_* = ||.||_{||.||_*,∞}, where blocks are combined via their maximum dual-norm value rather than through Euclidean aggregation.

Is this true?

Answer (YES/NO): NO